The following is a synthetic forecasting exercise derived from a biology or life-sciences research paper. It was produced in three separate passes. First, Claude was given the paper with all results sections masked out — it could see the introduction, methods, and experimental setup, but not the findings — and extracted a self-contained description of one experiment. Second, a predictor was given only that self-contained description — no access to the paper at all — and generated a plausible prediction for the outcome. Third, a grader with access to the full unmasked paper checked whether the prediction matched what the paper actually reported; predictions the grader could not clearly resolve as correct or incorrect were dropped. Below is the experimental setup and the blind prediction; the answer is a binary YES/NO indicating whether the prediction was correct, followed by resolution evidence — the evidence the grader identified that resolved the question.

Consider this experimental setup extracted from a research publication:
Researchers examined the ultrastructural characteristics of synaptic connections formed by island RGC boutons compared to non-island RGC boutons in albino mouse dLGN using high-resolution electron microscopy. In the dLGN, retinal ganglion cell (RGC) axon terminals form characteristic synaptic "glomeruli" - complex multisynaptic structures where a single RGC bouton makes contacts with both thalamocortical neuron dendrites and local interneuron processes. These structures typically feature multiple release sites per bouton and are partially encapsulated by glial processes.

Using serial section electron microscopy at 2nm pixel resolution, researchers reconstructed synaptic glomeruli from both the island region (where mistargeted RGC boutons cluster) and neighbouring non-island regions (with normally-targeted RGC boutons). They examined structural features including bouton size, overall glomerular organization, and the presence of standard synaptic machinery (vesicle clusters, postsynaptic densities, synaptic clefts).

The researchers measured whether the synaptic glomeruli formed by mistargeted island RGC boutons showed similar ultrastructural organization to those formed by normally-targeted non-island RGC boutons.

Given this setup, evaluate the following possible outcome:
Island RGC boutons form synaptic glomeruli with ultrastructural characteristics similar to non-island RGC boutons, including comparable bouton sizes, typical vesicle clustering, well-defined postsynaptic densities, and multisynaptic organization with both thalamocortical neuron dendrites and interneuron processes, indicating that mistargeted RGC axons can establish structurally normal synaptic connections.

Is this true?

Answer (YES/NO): YES